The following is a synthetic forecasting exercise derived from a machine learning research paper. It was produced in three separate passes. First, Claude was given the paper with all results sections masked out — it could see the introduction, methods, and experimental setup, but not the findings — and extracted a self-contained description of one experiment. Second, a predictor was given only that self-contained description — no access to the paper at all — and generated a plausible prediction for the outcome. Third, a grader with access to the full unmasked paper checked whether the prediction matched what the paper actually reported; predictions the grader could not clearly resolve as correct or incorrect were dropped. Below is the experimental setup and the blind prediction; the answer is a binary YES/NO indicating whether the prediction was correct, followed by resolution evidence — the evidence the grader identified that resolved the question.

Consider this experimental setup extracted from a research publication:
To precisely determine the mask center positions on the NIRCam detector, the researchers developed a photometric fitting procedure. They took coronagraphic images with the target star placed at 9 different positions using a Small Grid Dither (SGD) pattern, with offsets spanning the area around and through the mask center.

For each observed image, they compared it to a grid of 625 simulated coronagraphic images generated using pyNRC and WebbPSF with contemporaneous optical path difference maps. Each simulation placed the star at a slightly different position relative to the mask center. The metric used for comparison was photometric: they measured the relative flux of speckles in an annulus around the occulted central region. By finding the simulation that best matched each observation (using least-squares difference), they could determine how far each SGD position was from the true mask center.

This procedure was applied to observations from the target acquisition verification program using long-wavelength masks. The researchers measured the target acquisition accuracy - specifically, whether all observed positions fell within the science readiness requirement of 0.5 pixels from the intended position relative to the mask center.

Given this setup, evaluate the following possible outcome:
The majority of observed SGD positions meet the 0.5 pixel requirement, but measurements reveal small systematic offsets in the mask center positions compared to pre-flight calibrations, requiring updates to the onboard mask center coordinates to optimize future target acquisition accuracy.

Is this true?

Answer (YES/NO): YES